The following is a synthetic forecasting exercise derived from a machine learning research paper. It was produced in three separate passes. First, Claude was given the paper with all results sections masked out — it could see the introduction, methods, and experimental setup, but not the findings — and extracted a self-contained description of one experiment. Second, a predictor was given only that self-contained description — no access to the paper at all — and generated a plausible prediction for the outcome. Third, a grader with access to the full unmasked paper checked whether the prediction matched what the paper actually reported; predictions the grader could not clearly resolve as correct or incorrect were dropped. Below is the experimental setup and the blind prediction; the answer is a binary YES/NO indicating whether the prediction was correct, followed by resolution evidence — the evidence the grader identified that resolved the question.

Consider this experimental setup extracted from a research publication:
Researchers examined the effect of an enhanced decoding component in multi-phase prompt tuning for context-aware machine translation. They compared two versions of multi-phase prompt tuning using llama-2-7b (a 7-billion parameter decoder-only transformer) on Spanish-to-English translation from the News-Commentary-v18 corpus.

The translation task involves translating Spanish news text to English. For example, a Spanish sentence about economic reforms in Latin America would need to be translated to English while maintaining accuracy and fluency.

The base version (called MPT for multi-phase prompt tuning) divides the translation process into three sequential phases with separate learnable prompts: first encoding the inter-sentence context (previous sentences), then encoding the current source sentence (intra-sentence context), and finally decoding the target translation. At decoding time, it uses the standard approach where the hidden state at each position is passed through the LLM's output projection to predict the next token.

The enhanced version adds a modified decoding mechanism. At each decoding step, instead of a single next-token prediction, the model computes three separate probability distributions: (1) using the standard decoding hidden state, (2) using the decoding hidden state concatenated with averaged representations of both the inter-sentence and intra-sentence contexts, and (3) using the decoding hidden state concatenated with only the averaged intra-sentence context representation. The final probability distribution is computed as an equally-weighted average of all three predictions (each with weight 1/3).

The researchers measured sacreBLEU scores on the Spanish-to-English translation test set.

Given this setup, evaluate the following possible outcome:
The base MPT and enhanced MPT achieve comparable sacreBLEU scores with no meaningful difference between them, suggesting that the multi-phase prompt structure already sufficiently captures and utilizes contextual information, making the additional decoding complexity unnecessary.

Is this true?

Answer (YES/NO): NO